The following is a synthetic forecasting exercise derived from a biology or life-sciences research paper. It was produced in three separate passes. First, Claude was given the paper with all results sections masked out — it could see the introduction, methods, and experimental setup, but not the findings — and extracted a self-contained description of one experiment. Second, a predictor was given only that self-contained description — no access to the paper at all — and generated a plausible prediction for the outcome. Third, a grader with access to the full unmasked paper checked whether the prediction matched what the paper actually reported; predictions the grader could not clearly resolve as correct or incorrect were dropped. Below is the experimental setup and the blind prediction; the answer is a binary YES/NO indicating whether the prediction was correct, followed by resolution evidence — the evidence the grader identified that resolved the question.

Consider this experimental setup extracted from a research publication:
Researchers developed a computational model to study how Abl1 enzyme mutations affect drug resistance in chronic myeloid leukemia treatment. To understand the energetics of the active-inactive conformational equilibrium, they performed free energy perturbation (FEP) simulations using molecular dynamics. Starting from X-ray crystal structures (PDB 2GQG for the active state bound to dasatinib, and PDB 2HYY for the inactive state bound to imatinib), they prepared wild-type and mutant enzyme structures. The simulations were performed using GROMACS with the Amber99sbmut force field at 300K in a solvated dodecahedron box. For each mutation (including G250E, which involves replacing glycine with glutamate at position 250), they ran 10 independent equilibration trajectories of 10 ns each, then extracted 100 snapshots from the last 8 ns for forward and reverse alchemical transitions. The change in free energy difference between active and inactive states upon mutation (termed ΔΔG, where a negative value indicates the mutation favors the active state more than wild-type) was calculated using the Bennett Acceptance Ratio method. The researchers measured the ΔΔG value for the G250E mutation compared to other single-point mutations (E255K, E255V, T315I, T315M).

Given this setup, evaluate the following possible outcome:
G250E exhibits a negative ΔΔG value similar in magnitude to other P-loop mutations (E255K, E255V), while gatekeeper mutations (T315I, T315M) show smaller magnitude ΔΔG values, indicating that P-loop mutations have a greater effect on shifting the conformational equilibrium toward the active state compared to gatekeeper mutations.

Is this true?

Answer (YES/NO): NO